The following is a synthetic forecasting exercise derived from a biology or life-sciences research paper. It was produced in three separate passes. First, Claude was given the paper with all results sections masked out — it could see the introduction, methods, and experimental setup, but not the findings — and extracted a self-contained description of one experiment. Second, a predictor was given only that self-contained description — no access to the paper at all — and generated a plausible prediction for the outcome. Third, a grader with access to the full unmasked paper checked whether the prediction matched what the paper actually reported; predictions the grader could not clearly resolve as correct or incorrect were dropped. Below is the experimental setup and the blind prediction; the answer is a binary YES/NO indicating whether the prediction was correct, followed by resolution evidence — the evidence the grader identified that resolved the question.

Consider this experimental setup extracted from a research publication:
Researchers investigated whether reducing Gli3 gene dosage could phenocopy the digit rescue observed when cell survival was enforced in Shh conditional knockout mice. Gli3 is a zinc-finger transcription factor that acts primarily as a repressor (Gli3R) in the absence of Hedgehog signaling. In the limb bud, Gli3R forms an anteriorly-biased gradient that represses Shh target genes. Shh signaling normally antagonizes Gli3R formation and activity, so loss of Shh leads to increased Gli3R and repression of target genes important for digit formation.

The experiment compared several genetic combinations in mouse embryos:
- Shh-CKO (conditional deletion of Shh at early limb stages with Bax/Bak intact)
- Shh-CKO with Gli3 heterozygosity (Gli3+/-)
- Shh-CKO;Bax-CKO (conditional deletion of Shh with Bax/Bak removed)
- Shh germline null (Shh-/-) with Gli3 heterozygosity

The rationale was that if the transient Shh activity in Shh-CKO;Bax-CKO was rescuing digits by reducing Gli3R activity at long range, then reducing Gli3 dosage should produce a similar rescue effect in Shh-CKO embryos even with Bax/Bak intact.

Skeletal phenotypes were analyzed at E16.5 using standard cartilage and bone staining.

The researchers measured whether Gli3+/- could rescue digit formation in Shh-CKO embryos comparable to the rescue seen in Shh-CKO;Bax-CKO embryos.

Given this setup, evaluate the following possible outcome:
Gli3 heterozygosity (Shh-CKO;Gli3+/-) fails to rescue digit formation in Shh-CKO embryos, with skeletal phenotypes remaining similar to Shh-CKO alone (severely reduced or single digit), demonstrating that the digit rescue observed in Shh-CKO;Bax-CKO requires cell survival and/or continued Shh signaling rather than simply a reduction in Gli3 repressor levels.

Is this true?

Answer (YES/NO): NO